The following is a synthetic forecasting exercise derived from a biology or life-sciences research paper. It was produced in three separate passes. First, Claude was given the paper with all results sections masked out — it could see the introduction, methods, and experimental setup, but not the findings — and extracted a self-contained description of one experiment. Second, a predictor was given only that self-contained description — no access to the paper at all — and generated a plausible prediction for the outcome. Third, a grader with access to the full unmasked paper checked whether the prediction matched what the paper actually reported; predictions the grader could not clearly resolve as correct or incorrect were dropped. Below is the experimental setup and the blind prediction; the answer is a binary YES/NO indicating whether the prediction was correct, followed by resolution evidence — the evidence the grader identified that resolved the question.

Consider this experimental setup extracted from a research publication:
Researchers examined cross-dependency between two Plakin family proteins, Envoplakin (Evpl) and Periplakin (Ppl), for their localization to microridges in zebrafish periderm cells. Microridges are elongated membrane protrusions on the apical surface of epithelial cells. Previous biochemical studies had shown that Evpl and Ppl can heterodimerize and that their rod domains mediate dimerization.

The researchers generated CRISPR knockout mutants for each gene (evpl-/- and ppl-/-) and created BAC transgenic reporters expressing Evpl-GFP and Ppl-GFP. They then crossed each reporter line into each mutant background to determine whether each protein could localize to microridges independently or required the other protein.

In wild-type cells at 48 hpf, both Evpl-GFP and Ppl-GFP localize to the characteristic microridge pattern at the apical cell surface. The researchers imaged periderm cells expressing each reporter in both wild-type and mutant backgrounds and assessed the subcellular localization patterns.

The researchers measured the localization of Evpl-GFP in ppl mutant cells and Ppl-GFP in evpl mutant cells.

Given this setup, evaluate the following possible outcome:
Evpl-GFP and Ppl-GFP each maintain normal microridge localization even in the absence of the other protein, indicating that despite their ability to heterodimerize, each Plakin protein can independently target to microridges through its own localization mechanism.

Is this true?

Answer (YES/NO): NO